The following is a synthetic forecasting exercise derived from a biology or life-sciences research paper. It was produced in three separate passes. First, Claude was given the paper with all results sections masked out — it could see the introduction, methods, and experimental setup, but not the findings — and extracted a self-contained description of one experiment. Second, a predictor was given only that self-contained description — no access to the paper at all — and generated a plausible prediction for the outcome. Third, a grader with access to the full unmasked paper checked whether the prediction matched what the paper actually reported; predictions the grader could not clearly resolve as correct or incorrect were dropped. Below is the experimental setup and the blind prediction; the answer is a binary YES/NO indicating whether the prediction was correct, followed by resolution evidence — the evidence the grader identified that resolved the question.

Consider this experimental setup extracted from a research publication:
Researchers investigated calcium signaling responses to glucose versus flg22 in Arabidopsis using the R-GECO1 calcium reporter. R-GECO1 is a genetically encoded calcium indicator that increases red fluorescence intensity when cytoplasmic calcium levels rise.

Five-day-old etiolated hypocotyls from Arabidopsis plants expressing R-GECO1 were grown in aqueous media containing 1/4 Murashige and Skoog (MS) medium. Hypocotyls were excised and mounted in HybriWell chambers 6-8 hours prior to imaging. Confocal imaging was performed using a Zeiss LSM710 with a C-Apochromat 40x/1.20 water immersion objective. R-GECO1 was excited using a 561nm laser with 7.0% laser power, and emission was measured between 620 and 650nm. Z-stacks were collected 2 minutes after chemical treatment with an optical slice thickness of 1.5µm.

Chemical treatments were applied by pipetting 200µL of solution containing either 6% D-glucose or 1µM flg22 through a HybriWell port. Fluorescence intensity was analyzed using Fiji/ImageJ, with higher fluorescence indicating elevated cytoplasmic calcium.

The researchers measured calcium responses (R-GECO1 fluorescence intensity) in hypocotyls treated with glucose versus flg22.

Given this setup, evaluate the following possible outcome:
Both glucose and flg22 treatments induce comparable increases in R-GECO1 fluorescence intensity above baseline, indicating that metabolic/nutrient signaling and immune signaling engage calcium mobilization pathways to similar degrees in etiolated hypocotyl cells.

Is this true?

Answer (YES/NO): NO